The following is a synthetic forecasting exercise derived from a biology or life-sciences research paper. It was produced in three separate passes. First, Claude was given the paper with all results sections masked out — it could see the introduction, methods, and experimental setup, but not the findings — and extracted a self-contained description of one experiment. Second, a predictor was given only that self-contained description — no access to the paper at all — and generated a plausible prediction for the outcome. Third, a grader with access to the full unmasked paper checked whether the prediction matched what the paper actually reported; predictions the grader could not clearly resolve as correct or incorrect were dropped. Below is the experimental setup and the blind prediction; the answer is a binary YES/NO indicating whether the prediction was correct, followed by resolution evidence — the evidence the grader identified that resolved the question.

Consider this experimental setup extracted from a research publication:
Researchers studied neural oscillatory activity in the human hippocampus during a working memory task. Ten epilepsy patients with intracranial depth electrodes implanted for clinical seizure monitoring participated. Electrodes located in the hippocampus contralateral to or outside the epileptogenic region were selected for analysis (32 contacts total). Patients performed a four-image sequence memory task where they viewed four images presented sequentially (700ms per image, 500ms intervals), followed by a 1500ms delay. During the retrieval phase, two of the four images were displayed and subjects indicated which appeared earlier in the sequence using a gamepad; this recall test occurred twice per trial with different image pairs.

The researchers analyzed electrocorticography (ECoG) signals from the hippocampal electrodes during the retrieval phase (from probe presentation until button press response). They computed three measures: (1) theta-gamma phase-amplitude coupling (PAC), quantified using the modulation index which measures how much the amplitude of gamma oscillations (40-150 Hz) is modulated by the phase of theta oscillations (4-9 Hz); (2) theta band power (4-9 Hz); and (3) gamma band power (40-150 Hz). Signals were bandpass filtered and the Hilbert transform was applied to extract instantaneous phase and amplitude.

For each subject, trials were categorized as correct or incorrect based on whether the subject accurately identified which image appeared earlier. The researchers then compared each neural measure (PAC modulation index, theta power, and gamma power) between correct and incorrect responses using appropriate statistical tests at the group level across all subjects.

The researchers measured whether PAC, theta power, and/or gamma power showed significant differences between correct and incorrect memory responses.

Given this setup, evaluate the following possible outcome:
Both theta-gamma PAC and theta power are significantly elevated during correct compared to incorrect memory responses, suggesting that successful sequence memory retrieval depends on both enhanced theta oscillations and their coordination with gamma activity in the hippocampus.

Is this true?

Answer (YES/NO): NO